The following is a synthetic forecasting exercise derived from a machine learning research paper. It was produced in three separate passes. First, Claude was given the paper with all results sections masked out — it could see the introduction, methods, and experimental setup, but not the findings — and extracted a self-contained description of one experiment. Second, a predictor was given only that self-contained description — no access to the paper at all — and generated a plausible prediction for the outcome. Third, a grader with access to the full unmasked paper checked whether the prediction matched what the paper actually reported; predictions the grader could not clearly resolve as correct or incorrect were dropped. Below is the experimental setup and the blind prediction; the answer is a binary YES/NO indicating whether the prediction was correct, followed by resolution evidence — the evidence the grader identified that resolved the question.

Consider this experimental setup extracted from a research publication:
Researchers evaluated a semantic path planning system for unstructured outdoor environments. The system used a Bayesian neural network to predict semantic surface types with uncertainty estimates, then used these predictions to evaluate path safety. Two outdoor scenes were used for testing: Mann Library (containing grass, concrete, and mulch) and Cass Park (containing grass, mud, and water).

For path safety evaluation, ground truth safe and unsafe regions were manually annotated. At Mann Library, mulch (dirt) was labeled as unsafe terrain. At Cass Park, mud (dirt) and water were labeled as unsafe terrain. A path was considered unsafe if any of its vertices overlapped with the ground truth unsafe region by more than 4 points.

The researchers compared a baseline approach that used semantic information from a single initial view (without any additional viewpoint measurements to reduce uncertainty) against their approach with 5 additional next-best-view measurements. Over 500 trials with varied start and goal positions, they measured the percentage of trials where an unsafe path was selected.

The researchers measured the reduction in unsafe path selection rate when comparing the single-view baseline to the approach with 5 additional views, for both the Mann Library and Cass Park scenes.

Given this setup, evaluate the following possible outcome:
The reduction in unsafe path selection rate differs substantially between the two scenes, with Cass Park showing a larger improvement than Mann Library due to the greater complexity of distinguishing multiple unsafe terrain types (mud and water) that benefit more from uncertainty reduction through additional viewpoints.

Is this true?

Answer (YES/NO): NO